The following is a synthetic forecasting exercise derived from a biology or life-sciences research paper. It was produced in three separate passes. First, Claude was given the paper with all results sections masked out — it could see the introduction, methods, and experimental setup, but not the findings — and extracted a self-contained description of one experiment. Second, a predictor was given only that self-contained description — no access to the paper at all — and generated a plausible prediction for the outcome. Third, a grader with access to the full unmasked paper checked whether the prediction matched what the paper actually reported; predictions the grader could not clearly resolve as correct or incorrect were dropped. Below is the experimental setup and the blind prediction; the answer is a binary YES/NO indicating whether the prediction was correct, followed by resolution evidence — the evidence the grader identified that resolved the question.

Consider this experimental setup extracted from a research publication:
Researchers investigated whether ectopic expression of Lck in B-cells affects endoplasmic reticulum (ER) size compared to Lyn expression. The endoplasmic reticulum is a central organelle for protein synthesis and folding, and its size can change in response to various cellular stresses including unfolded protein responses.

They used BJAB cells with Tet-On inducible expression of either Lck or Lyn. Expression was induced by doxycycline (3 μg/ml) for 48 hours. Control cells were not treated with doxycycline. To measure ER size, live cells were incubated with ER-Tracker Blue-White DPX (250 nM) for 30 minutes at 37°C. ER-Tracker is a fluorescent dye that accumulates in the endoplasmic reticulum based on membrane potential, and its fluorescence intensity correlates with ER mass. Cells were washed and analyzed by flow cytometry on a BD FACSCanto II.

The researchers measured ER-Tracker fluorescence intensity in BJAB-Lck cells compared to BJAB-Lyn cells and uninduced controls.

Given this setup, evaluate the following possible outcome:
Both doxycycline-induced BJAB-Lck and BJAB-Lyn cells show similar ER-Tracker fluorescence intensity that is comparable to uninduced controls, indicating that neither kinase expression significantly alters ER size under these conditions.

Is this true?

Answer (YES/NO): NO